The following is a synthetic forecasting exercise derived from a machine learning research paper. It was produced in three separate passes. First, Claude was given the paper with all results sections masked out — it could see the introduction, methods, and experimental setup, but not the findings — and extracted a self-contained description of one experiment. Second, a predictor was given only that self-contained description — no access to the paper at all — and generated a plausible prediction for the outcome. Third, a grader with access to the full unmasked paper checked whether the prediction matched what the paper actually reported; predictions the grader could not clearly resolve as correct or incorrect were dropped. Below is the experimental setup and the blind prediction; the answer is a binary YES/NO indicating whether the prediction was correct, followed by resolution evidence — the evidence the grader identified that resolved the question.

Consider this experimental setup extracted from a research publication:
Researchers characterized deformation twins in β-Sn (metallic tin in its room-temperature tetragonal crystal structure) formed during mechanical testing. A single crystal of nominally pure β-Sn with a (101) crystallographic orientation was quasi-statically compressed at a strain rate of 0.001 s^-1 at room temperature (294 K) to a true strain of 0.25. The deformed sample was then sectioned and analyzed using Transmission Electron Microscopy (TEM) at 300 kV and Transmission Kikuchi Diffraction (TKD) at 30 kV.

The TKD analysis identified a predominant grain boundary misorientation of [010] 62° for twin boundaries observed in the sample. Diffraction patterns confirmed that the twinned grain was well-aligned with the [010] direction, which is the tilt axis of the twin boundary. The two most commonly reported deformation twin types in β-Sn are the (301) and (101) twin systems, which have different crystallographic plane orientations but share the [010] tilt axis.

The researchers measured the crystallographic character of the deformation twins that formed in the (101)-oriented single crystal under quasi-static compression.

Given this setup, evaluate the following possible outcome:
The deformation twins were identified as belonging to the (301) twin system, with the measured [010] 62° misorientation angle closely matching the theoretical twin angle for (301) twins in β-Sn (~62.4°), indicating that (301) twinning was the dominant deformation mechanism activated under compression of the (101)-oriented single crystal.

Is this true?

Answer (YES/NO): YES